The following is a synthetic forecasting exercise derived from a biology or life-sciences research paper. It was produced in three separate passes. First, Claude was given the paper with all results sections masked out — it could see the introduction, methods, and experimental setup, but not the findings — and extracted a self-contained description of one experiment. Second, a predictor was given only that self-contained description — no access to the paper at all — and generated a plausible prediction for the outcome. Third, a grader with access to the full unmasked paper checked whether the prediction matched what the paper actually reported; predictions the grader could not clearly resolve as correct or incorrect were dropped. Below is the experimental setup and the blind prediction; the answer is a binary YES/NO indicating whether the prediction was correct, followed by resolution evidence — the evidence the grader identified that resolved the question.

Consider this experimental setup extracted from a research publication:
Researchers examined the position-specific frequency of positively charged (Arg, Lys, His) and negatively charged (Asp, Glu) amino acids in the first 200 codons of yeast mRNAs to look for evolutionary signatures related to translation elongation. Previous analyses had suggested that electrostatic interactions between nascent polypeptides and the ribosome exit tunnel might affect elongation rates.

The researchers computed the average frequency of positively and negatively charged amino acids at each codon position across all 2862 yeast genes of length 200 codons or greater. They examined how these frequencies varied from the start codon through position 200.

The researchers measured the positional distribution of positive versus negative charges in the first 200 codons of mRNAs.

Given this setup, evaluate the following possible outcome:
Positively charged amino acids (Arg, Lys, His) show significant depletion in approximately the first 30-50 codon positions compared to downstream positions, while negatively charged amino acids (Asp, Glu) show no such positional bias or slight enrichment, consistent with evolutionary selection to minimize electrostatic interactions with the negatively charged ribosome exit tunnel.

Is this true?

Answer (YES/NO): NO